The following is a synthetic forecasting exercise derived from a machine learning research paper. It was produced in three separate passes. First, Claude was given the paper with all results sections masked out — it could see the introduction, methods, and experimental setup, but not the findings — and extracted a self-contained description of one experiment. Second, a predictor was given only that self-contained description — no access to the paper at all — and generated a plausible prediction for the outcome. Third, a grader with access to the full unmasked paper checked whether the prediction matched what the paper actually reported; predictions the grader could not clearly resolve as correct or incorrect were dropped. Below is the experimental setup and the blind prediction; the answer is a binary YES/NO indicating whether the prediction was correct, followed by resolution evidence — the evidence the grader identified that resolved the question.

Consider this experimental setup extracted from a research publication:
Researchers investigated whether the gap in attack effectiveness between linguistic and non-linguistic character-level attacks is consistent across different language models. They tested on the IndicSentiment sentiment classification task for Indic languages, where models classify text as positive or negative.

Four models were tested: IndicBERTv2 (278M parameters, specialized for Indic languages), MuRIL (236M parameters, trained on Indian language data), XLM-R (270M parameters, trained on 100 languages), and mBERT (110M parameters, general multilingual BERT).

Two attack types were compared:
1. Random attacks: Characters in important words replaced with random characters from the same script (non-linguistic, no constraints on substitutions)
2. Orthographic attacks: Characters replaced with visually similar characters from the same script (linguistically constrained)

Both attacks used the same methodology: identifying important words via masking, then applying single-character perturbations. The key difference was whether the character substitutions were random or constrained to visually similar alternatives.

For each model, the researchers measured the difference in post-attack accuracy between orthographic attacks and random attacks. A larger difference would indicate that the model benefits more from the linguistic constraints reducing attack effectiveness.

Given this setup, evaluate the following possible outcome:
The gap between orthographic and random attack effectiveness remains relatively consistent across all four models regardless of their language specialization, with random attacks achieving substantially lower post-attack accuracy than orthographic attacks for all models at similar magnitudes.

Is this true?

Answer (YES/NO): NO